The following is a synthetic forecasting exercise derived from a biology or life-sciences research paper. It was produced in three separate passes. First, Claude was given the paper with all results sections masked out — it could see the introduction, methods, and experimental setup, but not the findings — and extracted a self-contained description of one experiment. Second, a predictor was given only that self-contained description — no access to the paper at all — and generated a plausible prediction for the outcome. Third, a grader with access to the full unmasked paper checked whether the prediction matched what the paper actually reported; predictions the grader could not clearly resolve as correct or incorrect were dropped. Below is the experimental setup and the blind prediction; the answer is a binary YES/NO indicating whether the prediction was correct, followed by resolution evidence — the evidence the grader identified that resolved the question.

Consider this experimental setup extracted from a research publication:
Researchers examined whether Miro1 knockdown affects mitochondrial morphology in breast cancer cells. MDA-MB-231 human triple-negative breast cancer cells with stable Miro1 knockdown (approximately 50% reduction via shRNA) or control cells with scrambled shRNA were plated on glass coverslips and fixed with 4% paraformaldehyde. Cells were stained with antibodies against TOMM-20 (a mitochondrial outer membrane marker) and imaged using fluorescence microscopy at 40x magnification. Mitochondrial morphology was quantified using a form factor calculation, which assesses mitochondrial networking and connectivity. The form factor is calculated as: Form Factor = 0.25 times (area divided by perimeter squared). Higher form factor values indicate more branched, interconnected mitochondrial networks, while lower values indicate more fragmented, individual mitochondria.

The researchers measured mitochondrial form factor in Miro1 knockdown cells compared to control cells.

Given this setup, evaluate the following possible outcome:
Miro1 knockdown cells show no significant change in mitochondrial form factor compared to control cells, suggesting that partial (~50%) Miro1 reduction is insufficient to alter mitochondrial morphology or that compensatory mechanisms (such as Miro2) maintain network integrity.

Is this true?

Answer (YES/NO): NO